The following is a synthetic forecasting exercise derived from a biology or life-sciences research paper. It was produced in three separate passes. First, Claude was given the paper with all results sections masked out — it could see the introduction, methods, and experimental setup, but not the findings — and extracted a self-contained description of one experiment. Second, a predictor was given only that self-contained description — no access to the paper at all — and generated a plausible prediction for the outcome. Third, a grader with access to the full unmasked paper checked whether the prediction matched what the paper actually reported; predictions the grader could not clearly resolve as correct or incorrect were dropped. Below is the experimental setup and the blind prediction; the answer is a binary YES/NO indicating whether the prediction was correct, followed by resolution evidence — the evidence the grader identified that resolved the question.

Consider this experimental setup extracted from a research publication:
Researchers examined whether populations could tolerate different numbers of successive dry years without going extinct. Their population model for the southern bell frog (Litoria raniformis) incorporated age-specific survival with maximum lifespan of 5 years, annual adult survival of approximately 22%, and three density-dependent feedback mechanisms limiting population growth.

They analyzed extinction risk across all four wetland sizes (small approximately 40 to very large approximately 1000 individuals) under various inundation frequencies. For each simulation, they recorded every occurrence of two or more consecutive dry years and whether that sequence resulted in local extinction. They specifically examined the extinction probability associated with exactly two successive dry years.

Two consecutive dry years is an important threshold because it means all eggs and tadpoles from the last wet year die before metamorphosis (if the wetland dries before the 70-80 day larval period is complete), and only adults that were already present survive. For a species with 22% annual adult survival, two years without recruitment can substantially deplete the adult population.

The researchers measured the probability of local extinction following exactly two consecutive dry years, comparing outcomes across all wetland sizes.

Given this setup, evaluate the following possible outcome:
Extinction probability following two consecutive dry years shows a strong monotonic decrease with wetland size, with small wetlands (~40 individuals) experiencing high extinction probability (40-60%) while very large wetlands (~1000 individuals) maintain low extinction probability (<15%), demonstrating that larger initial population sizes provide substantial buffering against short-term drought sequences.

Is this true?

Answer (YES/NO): NO